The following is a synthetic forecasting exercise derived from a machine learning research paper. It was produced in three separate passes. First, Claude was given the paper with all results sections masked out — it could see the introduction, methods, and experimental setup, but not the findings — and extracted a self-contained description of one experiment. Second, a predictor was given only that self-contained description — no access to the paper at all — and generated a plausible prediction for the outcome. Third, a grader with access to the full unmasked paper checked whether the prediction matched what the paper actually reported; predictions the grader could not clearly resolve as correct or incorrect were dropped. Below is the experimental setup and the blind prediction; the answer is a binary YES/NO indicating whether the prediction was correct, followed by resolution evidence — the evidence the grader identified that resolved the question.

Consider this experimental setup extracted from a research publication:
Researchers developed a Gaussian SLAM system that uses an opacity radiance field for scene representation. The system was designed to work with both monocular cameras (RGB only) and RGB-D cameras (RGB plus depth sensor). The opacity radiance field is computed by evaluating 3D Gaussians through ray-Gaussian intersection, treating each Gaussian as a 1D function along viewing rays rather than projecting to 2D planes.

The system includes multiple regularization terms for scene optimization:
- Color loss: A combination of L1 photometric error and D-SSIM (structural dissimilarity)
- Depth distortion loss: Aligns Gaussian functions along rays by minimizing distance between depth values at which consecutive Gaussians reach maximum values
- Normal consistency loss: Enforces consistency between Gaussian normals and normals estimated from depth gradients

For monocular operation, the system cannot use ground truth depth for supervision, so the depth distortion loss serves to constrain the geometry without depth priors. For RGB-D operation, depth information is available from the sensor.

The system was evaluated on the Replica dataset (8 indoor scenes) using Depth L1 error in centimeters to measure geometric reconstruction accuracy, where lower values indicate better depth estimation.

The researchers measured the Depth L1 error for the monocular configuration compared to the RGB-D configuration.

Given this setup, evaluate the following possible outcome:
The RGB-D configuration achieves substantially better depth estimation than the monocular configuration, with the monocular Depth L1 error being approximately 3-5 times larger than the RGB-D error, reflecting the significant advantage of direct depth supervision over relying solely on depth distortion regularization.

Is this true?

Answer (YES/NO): YES